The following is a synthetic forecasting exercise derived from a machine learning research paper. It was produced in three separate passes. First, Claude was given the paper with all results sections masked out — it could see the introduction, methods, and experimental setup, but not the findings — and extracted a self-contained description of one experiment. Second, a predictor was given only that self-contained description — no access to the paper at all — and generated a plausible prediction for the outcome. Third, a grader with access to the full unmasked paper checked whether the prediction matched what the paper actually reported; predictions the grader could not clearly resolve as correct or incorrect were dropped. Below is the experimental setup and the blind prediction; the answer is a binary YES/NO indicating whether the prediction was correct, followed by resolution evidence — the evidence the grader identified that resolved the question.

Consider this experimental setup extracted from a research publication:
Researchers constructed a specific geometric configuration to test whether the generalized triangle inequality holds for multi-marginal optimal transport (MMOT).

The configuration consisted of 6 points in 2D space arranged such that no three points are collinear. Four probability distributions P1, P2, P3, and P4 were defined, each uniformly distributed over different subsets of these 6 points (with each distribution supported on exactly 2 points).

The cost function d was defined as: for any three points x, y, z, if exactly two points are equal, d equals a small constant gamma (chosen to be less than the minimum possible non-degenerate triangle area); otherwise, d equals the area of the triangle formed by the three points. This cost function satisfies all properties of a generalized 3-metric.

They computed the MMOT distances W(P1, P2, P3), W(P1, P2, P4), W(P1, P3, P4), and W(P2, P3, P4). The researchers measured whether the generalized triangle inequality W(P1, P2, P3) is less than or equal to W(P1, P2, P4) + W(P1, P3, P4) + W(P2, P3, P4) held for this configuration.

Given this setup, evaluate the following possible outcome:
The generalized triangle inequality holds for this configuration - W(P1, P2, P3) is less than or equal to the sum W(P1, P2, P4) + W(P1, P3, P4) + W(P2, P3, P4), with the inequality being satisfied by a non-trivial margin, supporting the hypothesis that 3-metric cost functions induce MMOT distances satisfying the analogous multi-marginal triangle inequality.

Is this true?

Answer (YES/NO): NO